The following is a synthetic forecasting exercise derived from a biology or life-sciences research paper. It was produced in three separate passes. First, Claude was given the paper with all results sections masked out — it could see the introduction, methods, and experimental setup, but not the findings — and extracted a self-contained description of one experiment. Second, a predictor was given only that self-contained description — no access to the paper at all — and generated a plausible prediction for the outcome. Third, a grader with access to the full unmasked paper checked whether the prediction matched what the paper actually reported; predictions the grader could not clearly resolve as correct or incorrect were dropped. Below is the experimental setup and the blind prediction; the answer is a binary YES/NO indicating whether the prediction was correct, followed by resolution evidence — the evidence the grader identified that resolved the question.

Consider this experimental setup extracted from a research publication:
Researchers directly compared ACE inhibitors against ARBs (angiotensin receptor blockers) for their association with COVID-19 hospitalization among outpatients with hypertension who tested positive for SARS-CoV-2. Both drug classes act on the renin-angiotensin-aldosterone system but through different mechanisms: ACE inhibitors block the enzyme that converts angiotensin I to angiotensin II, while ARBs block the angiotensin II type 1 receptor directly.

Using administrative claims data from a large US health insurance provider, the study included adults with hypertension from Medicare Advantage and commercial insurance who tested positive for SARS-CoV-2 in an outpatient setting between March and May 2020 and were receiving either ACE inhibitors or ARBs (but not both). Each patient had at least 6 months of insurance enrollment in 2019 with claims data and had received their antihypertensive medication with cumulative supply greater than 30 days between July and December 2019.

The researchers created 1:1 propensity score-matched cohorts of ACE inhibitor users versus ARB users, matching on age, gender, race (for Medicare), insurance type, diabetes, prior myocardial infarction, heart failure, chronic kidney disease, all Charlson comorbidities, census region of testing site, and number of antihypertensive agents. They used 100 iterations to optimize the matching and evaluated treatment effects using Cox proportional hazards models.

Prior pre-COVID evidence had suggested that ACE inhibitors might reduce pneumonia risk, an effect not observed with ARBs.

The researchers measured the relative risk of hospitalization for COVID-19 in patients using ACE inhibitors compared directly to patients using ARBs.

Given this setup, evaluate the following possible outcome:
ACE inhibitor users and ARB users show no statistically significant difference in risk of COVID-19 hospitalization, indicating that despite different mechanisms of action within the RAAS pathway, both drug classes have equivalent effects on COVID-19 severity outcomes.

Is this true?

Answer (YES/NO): YES